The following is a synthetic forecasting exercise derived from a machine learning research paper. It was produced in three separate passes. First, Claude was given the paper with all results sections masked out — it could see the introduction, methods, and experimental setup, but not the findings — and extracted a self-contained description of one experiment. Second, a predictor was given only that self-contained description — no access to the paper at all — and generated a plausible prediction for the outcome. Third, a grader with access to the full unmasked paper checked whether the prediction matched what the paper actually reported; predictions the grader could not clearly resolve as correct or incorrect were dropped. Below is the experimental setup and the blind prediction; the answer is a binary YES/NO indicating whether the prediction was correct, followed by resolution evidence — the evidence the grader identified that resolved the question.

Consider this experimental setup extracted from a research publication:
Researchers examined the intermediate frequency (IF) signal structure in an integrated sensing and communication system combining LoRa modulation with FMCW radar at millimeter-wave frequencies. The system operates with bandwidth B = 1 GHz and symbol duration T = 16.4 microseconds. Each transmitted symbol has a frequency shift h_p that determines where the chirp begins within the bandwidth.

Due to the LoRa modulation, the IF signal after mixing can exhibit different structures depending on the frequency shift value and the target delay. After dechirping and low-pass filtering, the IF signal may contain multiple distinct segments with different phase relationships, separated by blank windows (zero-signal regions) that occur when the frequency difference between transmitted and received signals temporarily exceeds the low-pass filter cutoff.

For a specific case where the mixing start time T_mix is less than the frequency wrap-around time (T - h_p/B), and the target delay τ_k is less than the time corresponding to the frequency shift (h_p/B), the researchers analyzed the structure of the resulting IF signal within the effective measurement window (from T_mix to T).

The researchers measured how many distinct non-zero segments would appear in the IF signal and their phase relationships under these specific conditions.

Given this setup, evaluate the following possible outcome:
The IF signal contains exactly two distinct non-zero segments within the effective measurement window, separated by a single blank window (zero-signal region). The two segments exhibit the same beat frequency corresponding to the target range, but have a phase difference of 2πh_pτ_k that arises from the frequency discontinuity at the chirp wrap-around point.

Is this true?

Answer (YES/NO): NO